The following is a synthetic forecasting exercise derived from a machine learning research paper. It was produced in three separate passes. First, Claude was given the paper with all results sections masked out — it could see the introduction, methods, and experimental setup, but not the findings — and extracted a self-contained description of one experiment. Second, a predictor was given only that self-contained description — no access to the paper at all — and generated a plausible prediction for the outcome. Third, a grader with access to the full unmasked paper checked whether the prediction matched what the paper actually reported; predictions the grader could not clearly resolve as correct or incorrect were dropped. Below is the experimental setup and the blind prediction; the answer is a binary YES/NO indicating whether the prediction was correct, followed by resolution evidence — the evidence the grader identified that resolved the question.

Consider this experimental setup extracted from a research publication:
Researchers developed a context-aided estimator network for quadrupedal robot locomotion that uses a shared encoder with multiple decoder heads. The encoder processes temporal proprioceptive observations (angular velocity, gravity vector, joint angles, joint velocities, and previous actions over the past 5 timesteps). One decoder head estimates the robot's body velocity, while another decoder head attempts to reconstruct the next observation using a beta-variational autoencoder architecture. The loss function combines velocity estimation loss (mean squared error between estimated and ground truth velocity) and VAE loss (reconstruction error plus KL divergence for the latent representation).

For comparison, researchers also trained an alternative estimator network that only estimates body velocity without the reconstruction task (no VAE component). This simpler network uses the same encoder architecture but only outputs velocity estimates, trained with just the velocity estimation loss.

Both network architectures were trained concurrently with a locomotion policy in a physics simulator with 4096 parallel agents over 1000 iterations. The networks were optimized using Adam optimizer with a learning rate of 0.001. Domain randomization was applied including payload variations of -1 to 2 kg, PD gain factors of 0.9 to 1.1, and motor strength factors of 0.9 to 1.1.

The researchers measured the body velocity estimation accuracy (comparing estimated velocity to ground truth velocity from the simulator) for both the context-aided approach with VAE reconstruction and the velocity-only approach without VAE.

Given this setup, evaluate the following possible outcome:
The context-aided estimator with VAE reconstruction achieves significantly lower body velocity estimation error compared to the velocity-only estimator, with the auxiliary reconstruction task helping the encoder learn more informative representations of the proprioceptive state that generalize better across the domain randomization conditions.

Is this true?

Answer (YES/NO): NO